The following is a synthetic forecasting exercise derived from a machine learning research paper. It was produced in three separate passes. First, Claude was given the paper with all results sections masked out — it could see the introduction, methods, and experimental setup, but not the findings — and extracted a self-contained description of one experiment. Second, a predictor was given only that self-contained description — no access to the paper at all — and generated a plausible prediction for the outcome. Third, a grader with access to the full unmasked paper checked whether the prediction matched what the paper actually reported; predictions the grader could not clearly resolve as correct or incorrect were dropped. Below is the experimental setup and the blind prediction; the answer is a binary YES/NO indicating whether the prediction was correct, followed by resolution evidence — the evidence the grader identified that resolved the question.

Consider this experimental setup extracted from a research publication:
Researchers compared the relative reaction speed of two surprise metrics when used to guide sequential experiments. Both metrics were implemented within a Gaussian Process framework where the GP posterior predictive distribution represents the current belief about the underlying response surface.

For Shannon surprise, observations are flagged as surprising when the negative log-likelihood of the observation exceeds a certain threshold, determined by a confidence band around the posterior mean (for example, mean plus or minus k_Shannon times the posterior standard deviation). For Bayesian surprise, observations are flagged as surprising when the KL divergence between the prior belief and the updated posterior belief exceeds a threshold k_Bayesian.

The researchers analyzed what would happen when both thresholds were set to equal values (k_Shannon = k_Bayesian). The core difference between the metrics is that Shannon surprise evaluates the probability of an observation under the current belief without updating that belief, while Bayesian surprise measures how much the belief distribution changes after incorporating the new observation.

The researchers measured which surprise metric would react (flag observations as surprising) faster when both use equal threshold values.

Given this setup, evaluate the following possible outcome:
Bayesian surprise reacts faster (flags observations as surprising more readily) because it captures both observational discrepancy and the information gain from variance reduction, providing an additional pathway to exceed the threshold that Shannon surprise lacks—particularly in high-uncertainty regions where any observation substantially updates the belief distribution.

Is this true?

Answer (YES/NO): NO